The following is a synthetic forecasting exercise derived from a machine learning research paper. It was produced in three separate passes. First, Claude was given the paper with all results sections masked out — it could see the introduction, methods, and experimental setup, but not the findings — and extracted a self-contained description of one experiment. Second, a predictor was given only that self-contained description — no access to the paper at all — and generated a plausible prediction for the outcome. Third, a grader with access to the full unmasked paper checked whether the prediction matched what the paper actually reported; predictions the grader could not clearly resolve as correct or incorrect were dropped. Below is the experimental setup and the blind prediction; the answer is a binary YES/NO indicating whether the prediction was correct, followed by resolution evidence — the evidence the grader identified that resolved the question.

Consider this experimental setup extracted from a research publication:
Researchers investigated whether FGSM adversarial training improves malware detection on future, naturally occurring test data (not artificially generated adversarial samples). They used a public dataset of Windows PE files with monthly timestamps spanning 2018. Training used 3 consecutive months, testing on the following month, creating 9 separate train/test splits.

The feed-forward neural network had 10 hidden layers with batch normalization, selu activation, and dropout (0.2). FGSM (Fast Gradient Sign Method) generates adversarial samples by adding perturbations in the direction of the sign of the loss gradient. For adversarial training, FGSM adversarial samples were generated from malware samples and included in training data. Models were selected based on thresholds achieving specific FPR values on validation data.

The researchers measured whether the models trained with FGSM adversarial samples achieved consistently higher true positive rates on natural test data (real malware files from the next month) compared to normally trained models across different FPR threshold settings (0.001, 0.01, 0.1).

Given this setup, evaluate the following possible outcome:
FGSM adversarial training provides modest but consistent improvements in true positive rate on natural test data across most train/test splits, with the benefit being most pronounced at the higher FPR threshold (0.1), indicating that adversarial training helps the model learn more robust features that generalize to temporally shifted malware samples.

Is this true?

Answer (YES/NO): NO